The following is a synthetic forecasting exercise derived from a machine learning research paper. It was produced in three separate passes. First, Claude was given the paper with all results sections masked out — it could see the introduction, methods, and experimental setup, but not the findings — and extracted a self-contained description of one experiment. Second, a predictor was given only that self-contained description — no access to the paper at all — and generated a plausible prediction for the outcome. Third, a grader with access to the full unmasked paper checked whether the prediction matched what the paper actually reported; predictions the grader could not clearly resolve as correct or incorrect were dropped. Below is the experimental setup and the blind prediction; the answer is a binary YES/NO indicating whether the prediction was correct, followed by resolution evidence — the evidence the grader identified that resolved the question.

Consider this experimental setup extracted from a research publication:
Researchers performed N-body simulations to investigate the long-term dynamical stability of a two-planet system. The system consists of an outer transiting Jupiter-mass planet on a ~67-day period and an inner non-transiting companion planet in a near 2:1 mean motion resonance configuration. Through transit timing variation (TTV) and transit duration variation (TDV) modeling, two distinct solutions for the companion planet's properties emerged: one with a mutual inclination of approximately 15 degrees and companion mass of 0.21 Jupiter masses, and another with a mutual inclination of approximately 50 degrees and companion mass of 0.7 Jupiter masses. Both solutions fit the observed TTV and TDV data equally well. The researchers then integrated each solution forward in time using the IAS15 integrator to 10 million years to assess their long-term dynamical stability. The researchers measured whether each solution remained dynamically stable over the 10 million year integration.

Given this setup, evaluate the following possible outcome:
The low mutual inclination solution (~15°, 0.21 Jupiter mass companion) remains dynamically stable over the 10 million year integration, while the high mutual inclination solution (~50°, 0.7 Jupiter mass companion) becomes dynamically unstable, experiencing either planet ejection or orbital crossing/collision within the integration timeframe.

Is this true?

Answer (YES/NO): YES